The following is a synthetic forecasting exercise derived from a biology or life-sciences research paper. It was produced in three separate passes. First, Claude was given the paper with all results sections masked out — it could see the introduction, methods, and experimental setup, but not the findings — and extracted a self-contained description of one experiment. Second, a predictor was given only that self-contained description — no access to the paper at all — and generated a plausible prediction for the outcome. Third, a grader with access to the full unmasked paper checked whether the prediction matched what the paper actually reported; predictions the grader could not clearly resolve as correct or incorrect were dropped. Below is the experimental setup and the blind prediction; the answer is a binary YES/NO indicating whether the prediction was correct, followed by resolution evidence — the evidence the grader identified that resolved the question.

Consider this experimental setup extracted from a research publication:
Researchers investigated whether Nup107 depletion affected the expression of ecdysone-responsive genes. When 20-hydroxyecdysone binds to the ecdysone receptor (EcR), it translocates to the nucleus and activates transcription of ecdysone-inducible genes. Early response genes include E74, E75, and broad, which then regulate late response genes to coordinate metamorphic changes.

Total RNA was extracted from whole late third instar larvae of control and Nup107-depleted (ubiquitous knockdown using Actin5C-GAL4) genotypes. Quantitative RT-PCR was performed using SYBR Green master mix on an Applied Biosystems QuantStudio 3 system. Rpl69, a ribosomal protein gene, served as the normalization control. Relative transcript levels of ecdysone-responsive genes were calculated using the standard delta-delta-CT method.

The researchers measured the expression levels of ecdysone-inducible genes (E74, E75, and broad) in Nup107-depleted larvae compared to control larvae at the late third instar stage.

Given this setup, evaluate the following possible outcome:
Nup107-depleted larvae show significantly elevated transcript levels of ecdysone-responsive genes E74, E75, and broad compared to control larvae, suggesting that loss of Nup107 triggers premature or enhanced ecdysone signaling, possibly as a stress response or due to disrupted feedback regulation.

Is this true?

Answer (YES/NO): NO